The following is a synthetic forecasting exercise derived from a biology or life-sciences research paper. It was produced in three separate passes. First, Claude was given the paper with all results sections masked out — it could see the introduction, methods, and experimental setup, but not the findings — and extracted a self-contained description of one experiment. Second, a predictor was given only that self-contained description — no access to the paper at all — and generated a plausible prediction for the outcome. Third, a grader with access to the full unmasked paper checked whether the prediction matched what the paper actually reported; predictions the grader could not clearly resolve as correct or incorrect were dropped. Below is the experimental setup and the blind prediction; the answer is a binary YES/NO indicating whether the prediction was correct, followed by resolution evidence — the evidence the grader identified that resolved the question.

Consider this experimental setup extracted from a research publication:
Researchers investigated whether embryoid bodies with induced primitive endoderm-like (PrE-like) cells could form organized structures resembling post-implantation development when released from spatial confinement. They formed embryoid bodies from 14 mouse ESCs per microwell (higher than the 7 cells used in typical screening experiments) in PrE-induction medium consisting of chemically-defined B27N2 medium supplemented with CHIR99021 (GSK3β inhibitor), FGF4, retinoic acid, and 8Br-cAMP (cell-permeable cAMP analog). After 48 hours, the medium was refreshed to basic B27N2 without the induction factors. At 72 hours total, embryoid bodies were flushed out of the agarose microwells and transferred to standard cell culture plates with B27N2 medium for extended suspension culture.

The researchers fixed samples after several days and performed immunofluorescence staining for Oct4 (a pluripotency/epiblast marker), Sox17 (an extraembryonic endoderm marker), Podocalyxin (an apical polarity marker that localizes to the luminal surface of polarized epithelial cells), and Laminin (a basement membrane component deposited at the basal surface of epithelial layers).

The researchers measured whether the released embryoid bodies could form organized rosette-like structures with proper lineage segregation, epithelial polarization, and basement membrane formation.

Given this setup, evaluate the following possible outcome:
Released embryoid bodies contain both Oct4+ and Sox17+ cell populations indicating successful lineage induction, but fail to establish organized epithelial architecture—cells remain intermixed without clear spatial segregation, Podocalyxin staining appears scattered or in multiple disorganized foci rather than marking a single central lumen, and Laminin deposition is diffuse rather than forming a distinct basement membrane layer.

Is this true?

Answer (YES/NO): NO